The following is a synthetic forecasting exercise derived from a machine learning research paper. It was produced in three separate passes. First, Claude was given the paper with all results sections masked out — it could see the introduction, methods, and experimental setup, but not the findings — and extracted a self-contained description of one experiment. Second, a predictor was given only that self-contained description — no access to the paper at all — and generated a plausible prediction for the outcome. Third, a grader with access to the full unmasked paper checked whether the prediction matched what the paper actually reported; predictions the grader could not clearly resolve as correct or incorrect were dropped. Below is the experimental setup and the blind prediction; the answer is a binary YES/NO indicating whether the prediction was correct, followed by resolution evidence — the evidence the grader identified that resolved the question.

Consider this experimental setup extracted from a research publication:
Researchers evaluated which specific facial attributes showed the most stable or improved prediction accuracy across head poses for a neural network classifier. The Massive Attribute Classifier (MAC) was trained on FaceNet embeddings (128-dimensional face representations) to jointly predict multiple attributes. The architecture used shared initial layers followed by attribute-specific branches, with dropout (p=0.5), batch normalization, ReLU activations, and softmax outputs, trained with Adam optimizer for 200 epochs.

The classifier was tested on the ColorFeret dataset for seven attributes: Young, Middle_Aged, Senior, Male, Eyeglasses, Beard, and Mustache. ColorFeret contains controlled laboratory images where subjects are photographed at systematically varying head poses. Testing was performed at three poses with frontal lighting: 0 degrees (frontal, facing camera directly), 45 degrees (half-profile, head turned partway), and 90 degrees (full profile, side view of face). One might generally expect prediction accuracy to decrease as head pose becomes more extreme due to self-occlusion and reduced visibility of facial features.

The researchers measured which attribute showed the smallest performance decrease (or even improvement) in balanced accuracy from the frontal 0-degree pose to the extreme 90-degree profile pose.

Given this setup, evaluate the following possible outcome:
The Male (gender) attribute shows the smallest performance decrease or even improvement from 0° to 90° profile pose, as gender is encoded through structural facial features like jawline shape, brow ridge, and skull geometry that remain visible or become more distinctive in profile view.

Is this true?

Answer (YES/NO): NO